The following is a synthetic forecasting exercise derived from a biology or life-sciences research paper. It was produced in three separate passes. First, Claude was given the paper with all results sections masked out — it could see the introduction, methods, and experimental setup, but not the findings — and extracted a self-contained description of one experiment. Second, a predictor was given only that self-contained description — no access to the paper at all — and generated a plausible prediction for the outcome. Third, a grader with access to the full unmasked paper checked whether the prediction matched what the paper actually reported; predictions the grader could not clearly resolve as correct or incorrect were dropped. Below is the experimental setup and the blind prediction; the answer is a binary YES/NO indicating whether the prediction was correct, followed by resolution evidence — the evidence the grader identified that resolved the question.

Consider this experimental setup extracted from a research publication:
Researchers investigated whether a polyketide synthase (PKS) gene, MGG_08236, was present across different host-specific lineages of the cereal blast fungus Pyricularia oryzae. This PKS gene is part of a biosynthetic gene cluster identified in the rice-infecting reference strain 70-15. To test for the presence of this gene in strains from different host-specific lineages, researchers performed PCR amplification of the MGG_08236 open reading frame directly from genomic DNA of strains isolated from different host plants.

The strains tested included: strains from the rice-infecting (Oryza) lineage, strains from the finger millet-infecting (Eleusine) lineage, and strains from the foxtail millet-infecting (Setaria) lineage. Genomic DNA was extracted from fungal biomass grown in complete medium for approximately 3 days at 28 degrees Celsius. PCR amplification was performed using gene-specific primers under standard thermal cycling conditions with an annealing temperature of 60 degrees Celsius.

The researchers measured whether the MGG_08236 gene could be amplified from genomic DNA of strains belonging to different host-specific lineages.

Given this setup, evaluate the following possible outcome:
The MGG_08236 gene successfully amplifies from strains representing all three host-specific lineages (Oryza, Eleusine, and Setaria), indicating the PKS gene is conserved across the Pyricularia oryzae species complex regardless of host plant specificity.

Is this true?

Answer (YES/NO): NO